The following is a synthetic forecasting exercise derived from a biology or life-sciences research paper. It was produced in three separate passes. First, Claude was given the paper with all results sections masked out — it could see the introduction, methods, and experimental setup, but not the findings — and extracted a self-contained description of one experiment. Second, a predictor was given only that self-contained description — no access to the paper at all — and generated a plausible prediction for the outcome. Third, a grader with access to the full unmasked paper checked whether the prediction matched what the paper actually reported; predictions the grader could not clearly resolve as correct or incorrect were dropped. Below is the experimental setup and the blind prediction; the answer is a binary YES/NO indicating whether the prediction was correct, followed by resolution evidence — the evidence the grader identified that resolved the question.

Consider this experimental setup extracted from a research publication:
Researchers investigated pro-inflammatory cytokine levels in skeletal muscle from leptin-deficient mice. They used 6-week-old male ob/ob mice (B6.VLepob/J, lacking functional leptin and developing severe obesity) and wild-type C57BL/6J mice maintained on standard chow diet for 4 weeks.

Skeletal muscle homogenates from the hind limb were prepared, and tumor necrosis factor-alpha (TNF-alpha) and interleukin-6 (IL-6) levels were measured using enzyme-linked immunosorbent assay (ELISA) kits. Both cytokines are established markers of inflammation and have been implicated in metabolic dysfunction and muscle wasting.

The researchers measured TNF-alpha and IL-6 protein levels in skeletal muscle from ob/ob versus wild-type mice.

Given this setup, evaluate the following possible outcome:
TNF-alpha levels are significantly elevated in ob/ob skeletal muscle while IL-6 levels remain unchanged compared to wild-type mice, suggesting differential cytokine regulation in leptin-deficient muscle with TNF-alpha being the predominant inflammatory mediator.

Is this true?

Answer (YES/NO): NO